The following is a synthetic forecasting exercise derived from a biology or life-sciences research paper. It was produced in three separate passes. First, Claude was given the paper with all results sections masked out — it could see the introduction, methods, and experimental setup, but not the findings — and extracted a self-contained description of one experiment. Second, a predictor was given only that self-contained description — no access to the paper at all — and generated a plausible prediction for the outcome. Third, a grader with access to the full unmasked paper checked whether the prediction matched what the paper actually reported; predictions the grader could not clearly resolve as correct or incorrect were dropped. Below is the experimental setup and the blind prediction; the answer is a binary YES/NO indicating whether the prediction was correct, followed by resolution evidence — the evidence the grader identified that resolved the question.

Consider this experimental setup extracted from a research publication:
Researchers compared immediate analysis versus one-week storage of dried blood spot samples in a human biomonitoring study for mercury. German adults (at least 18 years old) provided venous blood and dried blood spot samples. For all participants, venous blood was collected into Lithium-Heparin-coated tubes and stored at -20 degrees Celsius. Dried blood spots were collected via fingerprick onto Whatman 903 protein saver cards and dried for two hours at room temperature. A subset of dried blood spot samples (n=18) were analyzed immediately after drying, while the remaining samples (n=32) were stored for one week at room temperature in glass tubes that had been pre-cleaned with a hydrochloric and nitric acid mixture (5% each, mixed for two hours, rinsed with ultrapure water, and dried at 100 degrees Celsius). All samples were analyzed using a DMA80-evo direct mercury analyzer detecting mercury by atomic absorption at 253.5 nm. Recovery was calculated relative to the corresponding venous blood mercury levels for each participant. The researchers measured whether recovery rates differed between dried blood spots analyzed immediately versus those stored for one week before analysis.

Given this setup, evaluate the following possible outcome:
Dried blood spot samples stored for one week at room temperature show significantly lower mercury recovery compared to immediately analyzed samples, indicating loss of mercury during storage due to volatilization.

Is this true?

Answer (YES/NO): NO